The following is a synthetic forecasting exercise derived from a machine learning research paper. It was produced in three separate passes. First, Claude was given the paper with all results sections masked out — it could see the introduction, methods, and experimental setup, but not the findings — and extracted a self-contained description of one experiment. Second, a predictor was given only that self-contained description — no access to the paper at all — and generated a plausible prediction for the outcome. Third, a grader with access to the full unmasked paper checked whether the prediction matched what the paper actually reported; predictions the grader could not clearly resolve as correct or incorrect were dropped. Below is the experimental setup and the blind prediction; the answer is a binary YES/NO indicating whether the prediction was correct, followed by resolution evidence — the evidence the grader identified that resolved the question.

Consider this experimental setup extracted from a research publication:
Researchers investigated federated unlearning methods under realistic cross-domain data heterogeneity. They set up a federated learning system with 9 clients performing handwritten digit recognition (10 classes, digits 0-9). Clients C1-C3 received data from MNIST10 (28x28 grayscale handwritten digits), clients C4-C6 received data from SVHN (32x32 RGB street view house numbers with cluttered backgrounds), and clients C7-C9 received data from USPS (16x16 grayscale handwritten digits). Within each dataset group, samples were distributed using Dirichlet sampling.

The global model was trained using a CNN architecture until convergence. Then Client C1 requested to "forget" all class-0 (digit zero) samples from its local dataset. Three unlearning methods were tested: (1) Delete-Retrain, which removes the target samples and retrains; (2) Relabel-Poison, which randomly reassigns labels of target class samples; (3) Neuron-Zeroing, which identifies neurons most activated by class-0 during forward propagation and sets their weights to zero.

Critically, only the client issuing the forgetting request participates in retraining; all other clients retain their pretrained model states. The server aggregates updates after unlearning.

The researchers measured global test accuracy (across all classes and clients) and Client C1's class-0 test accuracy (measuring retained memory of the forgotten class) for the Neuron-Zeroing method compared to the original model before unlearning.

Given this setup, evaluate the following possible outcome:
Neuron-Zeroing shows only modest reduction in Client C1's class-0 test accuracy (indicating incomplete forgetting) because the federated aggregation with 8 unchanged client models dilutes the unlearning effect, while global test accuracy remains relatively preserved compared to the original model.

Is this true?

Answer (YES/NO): NO